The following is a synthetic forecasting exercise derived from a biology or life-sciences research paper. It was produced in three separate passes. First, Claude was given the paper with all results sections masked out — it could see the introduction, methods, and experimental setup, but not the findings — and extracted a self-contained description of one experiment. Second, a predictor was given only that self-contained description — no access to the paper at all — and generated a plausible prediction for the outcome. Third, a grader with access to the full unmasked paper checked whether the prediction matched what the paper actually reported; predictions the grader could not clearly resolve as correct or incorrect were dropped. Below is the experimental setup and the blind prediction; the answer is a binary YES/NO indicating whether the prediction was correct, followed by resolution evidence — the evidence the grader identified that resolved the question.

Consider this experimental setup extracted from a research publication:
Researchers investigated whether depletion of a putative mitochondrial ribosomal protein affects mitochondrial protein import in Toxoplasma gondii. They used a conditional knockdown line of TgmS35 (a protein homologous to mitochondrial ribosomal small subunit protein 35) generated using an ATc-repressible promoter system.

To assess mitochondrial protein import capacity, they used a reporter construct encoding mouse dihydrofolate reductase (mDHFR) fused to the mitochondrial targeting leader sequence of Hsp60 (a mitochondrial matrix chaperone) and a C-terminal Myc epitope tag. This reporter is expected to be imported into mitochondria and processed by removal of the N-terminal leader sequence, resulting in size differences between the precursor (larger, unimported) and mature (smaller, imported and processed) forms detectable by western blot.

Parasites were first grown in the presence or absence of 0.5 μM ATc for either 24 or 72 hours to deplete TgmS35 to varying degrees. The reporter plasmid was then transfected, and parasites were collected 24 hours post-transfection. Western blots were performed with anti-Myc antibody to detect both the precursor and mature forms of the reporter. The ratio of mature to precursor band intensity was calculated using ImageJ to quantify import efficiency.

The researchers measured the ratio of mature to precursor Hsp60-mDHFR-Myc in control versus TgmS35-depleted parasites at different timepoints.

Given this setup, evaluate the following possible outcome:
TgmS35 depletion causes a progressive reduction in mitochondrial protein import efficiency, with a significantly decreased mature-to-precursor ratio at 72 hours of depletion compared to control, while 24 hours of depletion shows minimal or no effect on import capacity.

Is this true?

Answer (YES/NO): NO